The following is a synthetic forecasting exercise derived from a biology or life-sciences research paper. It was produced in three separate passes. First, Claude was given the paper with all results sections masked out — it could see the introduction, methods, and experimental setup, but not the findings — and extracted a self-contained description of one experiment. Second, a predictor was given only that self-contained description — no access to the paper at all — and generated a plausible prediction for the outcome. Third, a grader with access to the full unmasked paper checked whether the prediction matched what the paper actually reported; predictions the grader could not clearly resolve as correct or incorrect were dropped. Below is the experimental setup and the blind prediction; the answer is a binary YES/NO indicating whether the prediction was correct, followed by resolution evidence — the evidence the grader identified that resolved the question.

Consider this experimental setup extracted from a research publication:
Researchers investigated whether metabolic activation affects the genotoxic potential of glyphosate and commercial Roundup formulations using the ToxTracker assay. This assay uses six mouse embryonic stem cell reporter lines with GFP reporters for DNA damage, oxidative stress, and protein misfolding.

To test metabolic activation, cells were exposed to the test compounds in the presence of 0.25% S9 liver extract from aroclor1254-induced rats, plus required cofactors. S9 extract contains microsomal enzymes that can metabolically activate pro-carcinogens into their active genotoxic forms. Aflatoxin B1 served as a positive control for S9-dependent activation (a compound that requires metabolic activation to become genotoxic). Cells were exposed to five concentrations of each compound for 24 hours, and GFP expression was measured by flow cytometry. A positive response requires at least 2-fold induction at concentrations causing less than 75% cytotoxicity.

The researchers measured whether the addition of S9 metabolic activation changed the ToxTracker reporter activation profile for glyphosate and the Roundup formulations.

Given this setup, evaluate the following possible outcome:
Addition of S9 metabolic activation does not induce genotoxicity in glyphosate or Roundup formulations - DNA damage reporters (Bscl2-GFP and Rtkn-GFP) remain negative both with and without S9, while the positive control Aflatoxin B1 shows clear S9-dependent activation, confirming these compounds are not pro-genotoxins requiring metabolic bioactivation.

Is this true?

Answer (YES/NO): YES